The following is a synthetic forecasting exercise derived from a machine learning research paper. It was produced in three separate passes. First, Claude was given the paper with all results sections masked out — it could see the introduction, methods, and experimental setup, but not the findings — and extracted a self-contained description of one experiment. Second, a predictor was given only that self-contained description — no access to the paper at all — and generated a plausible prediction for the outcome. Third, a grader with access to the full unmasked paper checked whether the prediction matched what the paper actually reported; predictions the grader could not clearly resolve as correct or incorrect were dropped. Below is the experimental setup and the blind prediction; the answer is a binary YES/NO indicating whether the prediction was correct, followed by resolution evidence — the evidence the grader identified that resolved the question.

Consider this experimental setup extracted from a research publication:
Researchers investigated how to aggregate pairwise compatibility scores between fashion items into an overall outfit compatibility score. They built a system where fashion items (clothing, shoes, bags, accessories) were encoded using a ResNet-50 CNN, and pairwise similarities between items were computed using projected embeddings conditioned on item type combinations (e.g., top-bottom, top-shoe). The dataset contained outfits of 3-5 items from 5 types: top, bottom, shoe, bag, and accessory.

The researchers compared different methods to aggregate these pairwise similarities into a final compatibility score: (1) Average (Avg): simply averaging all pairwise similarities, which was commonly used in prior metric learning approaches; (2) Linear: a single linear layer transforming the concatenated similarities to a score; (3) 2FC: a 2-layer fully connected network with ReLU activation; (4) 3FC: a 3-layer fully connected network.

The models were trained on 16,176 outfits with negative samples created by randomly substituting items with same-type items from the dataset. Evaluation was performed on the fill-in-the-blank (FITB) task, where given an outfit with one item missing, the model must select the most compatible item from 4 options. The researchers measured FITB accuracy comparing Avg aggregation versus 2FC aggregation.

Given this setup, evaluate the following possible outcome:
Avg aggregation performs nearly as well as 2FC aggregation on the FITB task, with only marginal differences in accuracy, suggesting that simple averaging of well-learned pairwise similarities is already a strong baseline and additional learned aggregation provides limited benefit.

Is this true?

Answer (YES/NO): NO